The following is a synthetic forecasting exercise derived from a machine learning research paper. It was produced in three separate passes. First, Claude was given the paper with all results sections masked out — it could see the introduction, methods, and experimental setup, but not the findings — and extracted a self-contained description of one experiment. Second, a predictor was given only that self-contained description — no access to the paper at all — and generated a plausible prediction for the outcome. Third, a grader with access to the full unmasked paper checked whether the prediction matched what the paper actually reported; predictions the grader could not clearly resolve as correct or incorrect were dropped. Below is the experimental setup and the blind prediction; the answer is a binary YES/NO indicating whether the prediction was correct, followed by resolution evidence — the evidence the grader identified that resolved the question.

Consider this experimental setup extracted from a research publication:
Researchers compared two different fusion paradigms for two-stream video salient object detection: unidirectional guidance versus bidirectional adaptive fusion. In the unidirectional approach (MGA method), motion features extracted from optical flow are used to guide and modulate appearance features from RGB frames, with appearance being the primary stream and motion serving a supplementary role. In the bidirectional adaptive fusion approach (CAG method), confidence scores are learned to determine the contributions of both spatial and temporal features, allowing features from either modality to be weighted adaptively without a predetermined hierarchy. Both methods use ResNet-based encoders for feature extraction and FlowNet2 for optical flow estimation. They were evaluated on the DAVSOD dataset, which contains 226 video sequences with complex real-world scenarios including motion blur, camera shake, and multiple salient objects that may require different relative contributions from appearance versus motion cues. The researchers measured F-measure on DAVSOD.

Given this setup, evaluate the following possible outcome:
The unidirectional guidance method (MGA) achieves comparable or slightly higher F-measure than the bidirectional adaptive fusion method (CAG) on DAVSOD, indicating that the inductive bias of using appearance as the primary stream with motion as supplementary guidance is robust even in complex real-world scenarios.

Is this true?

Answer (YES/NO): NO